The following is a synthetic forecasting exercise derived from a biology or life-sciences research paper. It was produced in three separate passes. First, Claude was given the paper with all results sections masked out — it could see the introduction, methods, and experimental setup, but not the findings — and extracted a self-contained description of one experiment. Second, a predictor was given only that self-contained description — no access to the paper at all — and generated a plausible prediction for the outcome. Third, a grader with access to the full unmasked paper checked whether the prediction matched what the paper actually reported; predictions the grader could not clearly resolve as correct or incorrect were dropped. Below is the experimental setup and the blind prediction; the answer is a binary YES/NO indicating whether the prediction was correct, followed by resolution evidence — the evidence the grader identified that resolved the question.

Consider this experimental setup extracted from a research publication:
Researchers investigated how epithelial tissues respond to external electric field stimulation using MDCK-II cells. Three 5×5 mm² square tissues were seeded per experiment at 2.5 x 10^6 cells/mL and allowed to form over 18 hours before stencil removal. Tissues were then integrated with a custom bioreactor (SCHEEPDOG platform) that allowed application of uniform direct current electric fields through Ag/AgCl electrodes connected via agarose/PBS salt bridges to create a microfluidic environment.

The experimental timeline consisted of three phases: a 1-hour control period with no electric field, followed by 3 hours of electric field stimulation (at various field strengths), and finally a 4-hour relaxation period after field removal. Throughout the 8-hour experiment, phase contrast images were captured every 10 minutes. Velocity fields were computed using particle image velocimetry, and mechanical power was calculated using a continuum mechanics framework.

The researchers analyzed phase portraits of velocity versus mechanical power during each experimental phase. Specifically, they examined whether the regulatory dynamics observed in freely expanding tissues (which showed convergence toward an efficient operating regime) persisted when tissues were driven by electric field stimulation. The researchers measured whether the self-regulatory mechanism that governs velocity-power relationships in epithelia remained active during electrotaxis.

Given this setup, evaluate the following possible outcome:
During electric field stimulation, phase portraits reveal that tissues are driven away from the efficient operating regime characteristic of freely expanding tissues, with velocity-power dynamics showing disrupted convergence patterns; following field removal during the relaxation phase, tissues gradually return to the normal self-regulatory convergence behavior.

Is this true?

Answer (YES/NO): YES